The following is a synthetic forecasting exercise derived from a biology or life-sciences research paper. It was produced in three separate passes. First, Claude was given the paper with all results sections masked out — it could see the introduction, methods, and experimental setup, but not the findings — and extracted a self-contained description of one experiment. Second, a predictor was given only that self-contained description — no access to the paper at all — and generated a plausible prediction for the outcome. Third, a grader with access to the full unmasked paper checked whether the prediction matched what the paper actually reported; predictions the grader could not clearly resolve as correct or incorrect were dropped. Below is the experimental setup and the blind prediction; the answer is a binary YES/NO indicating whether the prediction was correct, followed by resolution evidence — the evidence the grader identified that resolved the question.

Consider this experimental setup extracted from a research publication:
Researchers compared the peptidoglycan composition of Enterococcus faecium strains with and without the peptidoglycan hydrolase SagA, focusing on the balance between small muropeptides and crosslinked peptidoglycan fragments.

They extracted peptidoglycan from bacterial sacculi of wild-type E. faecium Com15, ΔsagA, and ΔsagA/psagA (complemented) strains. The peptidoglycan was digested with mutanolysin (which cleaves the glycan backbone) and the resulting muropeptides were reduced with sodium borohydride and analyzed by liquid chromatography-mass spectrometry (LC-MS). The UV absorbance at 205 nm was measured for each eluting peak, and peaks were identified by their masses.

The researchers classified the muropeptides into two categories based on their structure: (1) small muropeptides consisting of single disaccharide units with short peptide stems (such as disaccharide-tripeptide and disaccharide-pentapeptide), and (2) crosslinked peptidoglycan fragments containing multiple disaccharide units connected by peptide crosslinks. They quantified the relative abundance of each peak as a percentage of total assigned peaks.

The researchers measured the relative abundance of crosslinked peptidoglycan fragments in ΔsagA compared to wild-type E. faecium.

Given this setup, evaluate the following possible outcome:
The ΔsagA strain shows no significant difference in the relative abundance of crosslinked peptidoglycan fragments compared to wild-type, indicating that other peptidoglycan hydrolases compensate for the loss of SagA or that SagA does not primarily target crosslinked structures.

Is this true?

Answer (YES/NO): NO